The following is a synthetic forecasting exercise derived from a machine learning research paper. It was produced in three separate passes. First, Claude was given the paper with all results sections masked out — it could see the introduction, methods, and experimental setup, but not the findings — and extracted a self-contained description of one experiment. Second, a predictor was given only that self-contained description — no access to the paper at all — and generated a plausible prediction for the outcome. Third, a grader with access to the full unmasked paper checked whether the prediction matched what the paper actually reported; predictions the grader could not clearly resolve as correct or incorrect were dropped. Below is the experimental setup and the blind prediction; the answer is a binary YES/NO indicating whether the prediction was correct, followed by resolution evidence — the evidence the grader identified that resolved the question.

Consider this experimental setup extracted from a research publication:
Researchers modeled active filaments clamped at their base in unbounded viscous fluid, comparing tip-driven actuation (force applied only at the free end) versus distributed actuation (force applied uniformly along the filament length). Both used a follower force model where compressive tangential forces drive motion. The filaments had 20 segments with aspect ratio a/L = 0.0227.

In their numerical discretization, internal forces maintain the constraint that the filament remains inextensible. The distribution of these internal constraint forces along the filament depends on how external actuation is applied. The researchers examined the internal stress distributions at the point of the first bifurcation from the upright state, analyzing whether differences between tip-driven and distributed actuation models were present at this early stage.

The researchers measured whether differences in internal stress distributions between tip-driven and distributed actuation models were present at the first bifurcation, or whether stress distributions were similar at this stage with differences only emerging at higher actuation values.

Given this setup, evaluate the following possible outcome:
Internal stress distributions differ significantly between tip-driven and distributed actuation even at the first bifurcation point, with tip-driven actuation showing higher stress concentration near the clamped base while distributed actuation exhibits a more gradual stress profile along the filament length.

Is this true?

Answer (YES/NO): NO